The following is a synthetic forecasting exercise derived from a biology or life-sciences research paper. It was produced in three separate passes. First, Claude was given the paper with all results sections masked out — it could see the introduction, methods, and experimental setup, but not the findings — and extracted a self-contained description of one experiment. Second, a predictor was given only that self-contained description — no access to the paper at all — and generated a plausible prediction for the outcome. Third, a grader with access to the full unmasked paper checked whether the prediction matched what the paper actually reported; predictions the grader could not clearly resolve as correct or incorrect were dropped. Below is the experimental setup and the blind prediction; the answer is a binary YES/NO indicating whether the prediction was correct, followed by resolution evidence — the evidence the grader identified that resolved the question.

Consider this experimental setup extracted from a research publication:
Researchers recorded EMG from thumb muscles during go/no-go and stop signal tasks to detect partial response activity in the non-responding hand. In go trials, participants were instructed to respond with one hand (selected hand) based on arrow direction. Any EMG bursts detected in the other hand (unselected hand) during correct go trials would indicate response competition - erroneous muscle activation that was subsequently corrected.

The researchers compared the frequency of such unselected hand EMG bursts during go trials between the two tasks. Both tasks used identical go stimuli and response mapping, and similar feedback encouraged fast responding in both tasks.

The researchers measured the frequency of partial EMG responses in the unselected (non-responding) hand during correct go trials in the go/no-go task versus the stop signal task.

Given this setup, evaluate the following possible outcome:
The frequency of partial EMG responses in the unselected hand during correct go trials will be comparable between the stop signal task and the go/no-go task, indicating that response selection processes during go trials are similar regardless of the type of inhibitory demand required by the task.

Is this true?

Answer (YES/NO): NO